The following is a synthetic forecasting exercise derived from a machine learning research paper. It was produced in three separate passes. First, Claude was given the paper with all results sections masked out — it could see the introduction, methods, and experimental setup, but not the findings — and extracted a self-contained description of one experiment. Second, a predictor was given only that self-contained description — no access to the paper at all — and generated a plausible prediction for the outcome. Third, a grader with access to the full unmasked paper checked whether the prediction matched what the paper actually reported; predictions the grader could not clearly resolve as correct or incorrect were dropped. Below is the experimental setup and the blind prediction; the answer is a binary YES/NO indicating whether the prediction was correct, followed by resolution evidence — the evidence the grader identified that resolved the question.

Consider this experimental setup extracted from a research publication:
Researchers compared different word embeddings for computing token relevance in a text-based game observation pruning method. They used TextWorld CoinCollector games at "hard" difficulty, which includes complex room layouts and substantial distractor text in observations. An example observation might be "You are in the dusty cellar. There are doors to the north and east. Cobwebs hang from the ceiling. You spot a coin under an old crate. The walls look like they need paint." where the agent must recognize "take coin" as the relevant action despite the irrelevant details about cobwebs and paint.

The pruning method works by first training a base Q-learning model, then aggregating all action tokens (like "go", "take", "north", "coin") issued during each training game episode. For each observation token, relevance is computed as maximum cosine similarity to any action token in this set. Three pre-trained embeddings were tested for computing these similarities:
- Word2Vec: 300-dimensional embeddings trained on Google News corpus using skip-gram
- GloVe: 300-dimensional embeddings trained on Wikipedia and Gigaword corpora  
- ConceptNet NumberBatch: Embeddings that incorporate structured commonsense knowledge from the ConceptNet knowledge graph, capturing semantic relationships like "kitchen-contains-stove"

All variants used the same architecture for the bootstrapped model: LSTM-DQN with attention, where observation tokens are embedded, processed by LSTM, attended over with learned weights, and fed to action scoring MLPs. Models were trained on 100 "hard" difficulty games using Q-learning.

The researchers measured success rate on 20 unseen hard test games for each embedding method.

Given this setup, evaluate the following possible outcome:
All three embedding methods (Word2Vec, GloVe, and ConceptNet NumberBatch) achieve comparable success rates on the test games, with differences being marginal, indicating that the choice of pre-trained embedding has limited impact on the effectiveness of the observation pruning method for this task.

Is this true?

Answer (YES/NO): NO